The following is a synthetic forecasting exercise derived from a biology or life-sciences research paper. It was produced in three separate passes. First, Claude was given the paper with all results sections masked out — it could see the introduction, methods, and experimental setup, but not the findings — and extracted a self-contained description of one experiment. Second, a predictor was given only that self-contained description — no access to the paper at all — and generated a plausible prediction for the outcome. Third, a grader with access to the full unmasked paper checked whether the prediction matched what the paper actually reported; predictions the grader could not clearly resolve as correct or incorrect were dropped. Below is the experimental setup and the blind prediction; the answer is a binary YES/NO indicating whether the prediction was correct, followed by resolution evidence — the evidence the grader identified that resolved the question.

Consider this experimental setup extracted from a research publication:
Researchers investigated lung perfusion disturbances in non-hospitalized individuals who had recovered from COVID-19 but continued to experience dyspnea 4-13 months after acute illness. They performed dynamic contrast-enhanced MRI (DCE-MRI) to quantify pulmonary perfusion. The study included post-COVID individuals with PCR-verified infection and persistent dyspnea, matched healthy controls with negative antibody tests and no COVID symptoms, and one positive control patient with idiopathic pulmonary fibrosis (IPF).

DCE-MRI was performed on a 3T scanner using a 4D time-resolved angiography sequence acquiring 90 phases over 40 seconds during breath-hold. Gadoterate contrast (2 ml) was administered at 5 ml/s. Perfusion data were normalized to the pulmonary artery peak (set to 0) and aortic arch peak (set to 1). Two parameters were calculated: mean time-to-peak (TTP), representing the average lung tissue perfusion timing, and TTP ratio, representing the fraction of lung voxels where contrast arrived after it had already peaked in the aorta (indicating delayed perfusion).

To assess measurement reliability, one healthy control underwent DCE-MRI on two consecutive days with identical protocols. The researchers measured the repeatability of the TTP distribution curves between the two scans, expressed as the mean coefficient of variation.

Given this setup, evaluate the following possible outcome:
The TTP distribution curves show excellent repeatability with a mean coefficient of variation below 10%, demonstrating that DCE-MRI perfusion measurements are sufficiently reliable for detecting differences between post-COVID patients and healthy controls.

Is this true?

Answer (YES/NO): YES